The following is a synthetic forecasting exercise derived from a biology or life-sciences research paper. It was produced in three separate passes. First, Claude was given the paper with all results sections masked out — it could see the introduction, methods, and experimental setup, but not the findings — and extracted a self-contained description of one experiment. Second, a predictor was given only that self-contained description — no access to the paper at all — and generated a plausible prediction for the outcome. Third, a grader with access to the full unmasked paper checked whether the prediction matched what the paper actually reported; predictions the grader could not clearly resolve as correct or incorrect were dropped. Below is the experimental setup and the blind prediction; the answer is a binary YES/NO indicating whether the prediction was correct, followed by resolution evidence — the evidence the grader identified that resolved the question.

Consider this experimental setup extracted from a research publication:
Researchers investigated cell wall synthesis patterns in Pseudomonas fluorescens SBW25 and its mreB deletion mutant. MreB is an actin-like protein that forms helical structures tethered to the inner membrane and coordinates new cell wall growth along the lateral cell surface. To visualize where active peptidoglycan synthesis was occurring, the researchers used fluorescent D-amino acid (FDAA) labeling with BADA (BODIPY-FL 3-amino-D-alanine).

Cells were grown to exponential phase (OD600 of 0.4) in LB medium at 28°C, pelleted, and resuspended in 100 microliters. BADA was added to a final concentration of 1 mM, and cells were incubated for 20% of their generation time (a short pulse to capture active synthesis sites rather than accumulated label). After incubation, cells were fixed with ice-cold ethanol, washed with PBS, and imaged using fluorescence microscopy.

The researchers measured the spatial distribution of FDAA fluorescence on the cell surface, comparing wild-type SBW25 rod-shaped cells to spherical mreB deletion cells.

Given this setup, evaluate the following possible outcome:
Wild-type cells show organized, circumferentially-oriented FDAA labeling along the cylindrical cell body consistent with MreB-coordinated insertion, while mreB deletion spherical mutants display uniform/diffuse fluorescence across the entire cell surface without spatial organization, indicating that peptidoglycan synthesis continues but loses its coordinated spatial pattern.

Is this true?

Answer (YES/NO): NO